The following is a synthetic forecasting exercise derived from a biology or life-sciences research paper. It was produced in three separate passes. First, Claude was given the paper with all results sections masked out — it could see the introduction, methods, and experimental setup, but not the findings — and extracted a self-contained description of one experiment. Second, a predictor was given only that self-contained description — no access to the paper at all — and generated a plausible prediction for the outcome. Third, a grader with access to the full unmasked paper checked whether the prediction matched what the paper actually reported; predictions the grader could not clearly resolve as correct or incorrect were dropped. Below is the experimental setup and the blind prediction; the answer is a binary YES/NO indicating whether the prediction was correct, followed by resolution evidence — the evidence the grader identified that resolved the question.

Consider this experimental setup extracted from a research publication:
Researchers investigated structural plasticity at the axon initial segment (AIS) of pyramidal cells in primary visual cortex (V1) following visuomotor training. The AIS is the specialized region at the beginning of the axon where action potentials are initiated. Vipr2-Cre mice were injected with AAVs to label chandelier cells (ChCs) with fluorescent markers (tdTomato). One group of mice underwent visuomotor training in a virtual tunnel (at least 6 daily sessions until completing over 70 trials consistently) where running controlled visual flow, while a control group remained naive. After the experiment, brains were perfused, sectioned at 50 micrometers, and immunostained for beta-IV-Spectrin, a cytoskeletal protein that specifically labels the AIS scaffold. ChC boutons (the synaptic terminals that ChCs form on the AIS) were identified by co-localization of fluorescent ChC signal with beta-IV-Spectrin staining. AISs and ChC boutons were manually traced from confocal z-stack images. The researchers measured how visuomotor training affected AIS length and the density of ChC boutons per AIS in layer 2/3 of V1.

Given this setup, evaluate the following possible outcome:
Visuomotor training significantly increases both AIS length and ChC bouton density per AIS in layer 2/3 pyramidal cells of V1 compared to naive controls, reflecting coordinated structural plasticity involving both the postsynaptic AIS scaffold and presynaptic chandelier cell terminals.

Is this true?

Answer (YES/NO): NO